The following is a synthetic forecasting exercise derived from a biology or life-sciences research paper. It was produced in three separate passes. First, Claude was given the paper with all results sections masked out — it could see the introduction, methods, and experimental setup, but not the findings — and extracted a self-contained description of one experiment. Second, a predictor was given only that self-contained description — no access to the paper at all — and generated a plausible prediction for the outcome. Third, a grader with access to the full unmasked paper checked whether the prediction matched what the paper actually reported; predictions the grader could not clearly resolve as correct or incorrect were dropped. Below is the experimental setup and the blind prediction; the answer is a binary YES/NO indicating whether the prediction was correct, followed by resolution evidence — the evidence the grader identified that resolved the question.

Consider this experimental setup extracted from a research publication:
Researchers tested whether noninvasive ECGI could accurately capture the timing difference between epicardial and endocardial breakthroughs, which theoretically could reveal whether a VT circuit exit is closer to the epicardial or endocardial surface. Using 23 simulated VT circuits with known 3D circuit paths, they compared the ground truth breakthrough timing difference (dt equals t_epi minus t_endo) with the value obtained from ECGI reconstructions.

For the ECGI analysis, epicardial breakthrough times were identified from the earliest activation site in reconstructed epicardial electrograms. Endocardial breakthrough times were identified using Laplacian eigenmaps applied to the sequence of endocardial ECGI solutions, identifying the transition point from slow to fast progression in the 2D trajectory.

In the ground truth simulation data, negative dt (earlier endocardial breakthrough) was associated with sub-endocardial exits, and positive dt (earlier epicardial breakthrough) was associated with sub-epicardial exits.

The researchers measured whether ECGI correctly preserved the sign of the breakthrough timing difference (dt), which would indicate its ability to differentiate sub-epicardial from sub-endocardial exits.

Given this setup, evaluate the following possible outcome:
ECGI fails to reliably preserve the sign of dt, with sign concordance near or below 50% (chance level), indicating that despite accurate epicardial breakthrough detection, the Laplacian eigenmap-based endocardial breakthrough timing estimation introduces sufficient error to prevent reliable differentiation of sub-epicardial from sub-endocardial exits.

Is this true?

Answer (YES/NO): NO